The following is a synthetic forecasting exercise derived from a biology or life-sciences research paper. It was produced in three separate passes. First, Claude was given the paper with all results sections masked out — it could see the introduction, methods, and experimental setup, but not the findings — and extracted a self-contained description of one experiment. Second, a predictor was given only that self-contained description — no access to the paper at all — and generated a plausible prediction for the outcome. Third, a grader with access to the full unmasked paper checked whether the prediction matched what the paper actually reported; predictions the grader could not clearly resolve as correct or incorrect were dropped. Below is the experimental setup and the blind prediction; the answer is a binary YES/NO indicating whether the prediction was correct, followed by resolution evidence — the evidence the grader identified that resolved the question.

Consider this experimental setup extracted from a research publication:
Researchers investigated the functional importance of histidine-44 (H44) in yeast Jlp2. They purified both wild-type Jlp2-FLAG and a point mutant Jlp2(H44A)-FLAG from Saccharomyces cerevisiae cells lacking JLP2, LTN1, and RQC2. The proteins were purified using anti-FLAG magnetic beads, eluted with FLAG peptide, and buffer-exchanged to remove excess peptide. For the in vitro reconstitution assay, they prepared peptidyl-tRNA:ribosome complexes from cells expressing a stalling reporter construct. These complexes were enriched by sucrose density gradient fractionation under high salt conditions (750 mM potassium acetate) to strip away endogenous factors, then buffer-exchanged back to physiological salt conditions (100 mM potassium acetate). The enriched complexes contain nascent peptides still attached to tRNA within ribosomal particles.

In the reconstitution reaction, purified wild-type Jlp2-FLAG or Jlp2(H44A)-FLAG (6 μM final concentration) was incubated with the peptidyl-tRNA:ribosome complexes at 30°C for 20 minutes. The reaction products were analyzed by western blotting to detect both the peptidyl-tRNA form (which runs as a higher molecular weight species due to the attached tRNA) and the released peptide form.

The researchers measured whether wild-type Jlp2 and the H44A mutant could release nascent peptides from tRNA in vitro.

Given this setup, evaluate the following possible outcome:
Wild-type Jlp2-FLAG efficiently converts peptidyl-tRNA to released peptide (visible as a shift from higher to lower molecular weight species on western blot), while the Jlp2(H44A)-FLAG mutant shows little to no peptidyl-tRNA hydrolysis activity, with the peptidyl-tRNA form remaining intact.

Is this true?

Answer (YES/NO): YES